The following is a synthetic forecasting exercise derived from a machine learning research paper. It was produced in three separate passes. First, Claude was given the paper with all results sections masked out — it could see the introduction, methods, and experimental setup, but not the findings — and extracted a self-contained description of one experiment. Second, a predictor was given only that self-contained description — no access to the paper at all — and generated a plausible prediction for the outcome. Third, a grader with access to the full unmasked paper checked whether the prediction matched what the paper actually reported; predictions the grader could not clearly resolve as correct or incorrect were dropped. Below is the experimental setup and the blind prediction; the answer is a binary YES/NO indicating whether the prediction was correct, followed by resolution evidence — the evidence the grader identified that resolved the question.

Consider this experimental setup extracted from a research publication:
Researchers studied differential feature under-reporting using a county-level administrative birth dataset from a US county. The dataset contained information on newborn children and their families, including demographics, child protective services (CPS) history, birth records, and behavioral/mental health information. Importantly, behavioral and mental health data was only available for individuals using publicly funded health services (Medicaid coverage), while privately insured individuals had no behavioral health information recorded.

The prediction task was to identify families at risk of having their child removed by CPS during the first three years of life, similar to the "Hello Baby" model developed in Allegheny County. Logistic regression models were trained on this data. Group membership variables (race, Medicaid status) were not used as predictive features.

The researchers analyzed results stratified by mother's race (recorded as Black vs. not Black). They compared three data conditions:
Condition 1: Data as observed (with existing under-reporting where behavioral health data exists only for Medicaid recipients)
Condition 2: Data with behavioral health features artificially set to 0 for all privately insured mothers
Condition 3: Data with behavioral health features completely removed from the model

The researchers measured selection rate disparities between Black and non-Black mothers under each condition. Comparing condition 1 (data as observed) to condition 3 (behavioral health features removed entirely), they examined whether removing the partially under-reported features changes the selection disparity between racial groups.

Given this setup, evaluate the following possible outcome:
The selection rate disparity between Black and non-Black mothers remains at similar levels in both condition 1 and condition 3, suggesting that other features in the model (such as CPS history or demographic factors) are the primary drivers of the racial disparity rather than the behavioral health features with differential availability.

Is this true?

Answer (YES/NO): NO